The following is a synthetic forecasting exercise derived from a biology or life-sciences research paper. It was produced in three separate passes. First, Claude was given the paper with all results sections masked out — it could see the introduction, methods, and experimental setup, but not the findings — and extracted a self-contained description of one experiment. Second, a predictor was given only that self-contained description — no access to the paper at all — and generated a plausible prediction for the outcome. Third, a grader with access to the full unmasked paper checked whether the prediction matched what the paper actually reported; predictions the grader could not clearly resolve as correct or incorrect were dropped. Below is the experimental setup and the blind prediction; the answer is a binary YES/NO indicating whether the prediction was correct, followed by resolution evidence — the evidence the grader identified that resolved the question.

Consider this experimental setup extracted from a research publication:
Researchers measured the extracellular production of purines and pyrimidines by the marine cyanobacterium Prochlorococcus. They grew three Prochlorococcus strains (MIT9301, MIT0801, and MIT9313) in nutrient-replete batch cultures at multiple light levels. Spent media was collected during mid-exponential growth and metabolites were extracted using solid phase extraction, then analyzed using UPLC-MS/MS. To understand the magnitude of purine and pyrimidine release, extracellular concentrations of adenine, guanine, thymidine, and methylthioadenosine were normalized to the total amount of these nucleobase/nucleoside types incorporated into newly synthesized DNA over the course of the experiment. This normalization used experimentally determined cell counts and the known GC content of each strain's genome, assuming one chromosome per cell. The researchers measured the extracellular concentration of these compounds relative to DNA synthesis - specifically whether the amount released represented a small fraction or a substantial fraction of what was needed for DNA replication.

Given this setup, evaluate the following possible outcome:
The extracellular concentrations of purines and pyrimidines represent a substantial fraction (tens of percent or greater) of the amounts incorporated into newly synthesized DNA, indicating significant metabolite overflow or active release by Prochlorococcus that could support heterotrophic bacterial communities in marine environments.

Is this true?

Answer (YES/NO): YES